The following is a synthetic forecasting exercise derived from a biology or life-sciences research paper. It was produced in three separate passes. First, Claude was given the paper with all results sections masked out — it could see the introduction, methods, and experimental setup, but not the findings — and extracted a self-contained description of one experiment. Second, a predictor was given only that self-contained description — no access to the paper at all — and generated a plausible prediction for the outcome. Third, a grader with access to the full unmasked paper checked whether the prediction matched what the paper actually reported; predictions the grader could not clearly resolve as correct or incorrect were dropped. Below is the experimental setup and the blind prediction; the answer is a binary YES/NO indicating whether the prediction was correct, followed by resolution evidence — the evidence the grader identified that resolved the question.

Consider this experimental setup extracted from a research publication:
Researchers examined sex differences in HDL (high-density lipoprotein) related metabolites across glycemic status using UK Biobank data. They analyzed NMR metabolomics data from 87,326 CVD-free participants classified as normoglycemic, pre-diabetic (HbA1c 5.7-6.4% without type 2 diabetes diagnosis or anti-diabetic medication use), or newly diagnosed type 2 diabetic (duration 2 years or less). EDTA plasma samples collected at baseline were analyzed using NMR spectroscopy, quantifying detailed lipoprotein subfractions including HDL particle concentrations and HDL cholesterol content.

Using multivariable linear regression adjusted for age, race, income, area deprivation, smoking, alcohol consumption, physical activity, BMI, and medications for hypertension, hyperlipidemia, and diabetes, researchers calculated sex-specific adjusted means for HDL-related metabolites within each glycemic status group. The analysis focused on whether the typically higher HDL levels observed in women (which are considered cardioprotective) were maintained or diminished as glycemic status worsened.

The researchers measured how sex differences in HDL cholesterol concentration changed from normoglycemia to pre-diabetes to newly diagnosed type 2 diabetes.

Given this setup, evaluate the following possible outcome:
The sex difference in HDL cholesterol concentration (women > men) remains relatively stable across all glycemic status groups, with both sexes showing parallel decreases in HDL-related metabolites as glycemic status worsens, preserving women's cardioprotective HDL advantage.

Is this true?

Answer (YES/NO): NO